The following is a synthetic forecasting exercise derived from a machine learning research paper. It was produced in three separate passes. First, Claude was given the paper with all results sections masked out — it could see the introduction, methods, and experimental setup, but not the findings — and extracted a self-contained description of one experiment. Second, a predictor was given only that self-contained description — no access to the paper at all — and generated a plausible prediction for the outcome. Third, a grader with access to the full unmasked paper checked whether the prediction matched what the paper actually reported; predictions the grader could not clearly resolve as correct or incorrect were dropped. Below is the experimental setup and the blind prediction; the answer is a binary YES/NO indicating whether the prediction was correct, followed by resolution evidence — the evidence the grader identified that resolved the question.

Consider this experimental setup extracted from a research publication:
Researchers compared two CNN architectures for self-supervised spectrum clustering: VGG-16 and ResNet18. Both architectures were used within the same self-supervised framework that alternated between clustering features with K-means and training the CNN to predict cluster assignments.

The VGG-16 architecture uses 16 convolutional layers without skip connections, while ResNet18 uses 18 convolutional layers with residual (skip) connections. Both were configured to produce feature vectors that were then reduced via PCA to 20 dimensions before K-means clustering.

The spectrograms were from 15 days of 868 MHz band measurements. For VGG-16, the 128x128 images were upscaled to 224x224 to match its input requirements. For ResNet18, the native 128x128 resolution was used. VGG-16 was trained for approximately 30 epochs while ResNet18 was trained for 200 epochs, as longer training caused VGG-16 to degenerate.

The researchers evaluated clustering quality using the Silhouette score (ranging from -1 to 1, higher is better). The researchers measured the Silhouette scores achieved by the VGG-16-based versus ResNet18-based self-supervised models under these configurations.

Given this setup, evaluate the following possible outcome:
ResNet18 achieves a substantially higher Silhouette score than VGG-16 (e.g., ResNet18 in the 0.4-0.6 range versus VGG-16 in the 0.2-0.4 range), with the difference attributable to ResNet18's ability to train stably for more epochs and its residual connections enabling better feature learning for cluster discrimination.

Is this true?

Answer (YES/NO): NO